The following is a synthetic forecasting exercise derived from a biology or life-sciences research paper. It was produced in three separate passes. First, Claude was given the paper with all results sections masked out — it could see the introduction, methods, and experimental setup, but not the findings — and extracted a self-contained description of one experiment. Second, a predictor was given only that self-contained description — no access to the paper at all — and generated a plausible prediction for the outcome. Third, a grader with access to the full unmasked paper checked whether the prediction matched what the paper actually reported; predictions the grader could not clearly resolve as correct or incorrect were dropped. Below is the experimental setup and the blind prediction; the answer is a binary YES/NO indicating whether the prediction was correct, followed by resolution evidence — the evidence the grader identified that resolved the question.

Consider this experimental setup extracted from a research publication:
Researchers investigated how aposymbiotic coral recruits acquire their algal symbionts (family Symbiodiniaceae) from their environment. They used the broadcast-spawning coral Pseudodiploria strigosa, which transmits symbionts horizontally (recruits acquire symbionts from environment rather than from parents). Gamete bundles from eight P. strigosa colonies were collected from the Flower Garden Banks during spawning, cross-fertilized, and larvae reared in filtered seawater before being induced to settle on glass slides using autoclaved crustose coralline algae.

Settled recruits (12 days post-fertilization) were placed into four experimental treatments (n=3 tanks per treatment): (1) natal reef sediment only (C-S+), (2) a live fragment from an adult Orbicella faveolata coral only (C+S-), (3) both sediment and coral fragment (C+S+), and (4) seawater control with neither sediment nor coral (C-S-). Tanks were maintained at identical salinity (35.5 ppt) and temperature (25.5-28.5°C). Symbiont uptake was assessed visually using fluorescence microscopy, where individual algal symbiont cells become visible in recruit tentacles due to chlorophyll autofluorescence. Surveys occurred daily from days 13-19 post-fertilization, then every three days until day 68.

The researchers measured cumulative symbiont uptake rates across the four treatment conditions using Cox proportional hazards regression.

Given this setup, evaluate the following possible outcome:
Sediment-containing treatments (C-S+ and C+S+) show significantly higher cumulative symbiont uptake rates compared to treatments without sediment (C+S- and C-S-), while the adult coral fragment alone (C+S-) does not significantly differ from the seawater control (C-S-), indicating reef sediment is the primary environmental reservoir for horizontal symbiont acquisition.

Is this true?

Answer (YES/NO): YES